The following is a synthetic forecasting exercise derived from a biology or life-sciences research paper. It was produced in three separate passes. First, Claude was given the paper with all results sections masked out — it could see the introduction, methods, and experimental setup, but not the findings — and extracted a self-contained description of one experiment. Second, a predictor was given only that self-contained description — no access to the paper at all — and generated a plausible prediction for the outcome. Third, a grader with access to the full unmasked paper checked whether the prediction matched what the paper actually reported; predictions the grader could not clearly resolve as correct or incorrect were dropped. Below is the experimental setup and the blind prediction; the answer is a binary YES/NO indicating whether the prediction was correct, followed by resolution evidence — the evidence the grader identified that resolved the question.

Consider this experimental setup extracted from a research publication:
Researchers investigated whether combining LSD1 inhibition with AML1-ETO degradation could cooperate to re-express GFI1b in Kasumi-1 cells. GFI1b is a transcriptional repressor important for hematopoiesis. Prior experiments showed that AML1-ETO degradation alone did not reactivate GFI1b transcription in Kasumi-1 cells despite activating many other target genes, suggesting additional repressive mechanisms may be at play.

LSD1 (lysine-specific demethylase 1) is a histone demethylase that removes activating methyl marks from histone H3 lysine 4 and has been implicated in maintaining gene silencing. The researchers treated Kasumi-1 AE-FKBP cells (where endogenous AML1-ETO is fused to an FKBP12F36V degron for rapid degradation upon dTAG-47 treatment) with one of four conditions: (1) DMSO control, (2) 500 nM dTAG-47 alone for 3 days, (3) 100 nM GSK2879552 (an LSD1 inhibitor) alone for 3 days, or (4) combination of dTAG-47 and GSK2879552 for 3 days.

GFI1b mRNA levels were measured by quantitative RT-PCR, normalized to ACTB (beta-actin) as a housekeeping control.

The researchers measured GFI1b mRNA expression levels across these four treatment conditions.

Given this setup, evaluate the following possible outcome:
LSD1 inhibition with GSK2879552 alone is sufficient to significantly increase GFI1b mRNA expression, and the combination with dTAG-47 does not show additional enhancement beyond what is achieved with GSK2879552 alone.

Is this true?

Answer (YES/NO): NO